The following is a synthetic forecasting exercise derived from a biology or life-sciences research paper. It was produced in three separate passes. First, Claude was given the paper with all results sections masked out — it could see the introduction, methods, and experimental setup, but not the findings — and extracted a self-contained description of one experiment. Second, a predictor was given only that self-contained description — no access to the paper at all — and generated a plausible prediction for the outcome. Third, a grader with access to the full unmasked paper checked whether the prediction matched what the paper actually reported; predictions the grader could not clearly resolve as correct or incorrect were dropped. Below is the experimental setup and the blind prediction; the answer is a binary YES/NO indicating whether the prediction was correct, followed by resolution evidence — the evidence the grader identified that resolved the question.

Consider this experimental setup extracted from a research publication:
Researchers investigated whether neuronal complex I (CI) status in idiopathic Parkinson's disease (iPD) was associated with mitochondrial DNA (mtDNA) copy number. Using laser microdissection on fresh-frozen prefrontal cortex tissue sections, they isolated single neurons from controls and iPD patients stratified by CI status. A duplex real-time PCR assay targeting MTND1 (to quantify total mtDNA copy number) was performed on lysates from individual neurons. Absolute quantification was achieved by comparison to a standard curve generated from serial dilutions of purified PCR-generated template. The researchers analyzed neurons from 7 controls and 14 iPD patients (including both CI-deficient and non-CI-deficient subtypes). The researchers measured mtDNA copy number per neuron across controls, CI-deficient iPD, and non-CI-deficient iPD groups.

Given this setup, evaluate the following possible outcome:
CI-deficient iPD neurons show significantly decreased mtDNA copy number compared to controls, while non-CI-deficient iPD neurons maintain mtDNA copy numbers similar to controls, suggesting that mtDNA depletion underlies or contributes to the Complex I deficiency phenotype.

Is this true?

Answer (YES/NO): NO